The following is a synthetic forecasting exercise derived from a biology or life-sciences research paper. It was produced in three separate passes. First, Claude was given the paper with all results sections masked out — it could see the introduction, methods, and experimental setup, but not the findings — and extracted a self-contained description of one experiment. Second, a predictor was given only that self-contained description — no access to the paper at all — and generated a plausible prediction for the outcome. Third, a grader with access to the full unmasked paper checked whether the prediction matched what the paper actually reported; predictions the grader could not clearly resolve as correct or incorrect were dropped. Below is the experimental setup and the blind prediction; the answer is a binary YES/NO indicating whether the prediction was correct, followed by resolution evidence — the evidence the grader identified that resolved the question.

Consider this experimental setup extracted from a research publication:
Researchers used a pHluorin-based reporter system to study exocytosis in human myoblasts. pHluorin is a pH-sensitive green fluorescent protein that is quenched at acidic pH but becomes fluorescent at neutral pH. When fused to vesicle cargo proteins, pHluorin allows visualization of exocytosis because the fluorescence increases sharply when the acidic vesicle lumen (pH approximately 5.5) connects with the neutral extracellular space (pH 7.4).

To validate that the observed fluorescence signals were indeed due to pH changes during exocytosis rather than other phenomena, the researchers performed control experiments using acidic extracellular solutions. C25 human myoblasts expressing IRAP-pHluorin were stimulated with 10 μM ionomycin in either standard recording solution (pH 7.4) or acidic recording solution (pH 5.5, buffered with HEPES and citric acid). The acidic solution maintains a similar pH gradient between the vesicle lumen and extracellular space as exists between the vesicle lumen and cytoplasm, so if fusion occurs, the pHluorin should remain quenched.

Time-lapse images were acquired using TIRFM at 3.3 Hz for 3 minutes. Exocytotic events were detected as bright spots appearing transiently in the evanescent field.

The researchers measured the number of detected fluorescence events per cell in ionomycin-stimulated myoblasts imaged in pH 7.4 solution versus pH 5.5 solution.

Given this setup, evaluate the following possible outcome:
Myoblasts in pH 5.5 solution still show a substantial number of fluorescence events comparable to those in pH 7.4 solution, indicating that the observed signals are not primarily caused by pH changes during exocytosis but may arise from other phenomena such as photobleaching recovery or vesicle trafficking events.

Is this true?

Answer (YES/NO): NO